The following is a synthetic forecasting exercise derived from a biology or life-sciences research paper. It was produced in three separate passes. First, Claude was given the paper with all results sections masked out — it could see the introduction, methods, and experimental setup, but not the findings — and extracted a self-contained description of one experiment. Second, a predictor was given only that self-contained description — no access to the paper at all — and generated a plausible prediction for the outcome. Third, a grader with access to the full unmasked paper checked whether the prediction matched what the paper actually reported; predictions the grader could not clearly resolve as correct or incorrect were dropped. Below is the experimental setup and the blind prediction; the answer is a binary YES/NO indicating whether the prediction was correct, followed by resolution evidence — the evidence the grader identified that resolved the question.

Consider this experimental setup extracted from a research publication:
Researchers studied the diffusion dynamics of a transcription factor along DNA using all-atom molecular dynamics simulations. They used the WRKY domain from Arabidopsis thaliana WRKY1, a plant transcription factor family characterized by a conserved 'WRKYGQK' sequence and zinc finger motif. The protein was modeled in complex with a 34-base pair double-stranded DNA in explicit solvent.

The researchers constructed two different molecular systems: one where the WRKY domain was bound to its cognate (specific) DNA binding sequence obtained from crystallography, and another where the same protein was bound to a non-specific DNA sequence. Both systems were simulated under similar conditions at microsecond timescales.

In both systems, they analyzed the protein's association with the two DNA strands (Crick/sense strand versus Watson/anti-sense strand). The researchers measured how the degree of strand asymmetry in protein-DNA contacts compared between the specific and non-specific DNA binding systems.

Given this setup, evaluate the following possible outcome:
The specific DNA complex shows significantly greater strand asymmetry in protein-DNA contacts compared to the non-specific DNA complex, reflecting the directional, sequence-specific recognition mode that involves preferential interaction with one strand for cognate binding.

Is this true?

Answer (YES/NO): NO